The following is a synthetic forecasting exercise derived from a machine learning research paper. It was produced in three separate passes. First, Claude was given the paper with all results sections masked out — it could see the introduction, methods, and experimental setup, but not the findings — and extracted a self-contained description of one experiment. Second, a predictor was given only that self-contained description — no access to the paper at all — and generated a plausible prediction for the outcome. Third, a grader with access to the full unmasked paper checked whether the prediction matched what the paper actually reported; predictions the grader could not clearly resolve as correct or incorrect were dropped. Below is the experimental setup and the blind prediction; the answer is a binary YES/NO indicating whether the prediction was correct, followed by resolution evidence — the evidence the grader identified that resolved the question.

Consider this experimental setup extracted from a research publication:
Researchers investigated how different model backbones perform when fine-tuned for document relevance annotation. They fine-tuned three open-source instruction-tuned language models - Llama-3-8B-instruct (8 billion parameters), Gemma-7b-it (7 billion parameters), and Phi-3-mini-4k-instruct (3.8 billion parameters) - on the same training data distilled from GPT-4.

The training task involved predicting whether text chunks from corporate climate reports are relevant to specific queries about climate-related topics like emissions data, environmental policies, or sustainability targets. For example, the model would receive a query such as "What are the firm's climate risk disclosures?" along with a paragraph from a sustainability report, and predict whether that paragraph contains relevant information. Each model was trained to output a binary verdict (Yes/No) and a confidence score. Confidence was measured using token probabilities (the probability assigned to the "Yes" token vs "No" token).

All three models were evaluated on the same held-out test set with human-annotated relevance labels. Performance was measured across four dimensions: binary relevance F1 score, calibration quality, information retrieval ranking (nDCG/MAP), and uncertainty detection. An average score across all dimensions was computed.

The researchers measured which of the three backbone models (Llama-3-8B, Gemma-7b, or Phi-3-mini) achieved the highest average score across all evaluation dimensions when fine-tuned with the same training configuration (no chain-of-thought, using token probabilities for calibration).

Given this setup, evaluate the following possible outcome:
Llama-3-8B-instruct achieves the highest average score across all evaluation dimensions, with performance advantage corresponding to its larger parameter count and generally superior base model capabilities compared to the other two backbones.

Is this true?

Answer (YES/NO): YES